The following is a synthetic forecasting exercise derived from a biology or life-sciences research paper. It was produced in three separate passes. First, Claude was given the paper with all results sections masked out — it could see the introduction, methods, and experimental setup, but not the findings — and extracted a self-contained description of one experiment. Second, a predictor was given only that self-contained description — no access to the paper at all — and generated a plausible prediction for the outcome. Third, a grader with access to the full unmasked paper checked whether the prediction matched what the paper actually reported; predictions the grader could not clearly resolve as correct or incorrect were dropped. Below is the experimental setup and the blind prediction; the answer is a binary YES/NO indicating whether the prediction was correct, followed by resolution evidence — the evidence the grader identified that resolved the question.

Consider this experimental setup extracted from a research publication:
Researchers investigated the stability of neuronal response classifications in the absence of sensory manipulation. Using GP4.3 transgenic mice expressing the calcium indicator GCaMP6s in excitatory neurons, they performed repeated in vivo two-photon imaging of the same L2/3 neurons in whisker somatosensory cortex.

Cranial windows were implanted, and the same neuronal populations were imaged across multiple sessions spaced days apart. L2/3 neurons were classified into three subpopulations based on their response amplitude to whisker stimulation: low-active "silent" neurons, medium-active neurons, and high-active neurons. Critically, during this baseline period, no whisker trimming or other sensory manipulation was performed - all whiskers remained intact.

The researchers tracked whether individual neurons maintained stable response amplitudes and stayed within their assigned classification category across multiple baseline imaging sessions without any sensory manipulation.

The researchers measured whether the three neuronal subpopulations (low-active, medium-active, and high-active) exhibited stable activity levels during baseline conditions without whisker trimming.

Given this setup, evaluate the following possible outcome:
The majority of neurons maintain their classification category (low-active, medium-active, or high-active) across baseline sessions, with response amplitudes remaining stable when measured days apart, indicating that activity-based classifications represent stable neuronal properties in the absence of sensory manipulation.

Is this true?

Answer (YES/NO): YES